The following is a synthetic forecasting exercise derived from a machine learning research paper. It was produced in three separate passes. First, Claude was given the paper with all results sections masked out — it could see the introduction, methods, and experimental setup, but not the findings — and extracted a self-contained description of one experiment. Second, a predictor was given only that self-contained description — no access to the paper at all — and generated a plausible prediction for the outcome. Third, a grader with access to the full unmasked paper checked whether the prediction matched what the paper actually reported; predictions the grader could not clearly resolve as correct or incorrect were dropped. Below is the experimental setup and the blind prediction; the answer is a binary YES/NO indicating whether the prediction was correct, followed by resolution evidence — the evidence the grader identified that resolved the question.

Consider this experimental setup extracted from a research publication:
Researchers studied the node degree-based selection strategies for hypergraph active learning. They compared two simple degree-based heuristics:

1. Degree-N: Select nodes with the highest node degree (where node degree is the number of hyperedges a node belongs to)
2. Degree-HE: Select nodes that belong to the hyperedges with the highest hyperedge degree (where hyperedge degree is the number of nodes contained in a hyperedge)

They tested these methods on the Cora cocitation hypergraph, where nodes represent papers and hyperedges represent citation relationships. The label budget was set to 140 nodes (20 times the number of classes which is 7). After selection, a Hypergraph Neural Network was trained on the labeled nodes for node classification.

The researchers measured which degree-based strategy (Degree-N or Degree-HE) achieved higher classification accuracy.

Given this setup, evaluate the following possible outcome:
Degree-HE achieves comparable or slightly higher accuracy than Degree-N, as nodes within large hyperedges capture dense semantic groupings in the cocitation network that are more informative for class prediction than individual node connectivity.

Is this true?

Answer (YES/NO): NO